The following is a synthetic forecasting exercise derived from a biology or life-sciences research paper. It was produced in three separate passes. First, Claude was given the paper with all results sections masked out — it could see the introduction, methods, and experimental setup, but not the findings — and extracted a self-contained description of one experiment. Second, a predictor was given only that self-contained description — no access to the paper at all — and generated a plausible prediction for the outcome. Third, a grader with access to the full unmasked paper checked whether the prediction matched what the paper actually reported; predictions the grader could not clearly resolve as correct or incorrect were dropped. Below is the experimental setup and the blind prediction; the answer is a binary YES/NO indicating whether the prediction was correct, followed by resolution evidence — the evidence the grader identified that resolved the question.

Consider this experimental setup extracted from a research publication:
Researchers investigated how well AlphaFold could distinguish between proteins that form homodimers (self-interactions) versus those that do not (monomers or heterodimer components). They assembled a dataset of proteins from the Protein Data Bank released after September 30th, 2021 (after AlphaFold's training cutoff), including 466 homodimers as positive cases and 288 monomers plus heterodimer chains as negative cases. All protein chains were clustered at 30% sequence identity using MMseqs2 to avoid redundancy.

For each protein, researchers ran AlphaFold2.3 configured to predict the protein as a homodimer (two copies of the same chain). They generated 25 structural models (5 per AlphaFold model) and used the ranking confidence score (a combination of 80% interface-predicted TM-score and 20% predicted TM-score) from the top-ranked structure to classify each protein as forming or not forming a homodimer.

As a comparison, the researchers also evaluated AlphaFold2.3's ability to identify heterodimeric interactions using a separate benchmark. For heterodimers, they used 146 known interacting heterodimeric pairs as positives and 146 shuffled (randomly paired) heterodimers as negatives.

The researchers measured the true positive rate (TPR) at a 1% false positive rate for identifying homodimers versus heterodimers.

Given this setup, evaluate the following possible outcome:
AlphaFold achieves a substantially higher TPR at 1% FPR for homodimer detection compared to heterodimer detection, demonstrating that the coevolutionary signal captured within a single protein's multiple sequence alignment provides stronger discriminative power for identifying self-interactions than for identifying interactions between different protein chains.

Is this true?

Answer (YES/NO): NO